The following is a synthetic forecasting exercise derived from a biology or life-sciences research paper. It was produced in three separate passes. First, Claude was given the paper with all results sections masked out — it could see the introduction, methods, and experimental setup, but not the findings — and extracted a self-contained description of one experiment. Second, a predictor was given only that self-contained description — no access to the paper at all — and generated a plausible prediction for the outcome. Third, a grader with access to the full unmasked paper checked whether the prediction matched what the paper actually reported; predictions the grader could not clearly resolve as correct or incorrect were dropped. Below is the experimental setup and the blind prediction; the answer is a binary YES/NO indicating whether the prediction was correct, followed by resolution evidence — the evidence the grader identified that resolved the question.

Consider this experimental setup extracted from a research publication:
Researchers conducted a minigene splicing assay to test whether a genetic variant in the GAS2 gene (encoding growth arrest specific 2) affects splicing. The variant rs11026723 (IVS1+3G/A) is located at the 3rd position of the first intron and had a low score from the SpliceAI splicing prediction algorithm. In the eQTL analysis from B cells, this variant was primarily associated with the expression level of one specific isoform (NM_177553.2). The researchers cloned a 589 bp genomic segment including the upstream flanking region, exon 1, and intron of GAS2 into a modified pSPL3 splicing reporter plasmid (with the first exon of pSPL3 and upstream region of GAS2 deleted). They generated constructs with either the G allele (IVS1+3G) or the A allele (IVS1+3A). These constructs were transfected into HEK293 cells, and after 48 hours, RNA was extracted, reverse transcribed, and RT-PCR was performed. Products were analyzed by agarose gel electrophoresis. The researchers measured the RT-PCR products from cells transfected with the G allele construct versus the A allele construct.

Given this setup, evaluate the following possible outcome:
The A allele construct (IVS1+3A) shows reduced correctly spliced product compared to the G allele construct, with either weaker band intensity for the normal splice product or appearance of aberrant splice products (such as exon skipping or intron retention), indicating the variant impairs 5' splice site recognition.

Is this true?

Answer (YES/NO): NO